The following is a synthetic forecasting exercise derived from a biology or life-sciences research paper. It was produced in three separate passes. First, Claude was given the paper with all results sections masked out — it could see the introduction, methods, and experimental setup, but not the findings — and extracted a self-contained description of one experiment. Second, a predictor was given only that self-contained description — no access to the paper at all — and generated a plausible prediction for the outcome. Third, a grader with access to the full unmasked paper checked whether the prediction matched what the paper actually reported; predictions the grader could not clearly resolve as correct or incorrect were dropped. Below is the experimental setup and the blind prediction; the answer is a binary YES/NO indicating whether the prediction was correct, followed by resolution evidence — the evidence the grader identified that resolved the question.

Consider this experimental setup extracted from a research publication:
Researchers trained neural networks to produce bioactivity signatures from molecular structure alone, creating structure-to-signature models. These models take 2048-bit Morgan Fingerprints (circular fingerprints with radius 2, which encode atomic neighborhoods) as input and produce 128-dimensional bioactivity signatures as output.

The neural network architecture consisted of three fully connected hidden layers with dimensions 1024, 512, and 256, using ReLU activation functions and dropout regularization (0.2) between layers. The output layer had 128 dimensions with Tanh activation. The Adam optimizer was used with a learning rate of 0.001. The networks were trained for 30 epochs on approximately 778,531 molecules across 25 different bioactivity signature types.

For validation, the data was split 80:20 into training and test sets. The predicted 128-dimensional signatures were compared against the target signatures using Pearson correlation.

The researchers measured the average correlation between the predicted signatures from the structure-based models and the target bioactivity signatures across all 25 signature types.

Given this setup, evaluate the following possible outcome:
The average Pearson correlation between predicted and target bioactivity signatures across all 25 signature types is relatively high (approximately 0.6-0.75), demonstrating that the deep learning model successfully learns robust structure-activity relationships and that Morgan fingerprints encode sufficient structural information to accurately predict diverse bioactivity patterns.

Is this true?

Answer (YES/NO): NO